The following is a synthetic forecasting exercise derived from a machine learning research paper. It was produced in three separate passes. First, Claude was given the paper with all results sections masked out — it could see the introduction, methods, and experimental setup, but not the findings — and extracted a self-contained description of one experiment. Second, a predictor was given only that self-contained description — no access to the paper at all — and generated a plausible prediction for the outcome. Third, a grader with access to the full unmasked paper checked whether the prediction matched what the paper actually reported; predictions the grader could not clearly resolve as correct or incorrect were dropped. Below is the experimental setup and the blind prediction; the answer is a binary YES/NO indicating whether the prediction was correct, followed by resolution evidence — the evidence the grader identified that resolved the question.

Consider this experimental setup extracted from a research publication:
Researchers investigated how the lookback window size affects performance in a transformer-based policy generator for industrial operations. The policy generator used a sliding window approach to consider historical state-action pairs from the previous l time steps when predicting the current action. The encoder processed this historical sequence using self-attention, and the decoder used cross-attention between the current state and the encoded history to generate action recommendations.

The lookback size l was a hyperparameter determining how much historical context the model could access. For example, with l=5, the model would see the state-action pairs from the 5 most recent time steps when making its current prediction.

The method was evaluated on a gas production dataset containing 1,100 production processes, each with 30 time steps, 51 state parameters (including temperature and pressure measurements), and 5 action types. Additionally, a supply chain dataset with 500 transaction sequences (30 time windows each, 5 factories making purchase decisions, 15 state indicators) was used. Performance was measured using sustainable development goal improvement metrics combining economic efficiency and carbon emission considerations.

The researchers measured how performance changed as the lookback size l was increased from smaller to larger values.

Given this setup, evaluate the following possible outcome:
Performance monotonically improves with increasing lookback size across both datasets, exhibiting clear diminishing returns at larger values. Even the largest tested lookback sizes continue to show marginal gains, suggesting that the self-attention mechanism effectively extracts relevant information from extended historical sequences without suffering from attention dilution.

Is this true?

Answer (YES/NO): NO